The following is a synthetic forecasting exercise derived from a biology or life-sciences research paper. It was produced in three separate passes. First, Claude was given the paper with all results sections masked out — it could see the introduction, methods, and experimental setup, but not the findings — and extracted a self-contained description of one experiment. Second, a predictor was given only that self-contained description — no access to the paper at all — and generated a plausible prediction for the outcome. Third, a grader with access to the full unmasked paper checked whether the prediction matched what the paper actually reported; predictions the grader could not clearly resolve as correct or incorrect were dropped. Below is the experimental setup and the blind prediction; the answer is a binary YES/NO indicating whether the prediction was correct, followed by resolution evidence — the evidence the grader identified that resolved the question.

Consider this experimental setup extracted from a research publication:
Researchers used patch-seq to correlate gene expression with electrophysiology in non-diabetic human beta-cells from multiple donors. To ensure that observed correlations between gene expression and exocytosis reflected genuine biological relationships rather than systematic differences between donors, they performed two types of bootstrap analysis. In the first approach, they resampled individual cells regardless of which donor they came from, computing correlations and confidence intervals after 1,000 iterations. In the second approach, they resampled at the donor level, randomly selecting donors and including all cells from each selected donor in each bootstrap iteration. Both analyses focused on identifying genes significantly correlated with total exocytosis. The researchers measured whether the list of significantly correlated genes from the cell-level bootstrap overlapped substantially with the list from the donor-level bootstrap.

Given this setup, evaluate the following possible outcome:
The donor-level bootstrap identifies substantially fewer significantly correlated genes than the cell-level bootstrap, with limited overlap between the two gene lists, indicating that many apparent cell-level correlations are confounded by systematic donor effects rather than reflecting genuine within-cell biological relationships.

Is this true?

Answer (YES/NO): NO